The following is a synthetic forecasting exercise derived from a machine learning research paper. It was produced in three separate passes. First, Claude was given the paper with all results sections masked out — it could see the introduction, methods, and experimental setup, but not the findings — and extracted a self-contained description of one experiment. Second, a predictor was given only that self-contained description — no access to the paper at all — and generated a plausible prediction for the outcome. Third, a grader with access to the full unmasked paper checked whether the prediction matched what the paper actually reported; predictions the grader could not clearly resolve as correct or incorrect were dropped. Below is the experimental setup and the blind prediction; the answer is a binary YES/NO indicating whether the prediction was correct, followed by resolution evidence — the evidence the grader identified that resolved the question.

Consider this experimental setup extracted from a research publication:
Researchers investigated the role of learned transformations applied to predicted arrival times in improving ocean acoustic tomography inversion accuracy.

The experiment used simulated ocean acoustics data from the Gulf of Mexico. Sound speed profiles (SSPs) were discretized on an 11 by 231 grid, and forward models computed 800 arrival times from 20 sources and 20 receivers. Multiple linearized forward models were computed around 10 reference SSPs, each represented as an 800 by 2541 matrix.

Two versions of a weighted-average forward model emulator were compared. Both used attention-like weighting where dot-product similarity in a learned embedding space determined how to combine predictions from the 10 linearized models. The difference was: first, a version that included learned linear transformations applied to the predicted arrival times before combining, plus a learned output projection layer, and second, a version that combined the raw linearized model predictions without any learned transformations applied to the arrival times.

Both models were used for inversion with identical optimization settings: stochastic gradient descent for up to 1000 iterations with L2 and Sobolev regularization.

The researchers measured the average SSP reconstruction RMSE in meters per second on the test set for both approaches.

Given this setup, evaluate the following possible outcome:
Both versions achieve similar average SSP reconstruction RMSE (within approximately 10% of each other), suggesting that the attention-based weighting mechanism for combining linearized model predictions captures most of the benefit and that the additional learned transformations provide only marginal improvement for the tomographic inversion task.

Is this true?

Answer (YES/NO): NO